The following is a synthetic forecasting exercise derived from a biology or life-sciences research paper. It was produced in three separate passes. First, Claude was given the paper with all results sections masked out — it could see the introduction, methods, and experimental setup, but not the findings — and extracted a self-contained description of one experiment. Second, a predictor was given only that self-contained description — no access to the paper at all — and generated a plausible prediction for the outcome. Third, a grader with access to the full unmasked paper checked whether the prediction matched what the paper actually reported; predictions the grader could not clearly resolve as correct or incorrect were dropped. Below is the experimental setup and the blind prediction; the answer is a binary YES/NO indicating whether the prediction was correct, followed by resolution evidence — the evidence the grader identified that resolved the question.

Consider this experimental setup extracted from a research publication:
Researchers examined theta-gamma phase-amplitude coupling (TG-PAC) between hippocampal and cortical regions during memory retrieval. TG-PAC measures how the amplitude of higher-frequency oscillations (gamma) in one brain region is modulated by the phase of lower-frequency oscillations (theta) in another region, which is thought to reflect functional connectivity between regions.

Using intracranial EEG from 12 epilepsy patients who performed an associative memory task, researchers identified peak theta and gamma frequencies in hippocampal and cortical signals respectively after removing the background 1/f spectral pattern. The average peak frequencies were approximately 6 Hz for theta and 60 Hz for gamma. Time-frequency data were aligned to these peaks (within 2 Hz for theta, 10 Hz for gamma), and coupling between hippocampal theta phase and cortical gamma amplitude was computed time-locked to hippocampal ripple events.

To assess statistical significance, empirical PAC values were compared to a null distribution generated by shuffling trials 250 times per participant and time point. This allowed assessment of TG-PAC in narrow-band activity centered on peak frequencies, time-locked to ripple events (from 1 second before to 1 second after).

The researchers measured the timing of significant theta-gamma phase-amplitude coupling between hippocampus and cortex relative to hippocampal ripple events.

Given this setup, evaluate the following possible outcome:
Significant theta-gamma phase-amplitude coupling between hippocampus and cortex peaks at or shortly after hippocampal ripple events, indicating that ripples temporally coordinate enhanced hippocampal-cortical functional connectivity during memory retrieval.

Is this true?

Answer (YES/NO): YES